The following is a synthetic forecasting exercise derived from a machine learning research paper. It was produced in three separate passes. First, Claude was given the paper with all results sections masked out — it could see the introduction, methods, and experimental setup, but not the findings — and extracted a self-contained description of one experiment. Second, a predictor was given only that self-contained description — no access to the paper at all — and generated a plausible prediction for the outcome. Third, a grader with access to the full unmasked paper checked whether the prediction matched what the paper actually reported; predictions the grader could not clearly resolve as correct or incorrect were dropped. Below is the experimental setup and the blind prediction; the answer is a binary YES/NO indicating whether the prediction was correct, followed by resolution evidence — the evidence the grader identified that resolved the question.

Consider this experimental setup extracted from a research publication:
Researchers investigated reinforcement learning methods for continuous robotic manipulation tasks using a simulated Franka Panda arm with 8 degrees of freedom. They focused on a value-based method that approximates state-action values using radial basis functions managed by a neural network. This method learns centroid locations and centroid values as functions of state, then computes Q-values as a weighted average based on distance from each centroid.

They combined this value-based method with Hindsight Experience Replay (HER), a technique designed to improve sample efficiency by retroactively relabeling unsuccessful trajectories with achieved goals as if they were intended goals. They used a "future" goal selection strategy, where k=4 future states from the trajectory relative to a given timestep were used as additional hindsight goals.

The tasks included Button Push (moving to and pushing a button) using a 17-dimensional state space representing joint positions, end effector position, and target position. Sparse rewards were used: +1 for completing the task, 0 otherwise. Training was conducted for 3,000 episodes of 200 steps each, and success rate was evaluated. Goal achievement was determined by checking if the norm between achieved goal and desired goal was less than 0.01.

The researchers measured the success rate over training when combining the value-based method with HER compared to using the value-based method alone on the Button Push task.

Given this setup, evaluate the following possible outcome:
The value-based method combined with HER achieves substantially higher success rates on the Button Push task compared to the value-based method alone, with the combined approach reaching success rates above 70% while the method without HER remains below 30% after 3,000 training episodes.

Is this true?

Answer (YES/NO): NO